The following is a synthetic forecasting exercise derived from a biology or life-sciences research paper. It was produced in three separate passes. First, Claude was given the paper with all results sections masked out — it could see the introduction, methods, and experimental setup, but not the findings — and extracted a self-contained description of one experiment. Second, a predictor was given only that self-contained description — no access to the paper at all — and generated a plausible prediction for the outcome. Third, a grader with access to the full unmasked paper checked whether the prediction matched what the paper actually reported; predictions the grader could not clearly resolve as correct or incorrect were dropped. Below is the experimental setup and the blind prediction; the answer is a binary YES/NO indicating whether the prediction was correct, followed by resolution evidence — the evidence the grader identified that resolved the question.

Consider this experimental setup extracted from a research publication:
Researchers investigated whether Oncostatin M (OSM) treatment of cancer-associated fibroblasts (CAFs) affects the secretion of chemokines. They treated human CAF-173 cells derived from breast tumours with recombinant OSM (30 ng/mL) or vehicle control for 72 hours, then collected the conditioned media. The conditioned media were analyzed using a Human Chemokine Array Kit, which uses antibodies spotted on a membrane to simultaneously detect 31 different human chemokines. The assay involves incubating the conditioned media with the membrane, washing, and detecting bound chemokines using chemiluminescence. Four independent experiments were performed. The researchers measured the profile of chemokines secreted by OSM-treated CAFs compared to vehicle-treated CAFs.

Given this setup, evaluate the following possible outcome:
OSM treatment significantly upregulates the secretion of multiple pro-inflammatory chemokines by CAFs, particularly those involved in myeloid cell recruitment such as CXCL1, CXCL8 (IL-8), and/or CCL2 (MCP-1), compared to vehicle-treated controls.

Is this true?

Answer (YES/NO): YES